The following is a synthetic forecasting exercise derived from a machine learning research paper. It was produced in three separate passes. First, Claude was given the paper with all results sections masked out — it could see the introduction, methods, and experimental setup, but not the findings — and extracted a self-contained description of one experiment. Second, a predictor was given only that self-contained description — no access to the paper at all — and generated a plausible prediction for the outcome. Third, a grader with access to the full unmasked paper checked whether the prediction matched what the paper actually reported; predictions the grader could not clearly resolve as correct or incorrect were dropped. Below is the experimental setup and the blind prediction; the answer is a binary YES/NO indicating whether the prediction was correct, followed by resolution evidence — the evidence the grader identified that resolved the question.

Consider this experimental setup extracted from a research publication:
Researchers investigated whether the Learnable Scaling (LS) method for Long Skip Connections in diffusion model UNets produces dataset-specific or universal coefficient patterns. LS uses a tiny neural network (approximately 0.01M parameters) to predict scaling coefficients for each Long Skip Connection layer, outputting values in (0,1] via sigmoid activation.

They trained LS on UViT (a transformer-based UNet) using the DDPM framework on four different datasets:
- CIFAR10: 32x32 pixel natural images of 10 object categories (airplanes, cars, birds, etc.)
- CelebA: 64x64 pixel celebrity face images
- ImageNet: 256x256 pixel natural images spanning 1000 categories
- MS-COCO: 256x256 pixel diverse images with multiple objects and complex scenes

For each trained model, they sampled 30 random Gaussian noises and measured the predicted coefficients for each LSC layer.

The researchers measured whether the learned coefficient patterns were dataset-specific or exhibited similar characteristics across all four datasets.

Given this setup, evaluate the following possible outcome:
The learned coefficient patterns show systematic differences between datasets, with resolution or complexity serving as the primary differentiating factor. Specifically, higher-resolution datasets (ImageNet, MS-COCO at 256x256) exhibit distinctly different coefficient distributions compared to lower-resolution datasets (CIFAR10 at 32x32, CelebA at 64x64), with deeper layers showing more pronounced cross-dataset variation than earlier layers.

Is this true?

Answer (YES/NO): NO